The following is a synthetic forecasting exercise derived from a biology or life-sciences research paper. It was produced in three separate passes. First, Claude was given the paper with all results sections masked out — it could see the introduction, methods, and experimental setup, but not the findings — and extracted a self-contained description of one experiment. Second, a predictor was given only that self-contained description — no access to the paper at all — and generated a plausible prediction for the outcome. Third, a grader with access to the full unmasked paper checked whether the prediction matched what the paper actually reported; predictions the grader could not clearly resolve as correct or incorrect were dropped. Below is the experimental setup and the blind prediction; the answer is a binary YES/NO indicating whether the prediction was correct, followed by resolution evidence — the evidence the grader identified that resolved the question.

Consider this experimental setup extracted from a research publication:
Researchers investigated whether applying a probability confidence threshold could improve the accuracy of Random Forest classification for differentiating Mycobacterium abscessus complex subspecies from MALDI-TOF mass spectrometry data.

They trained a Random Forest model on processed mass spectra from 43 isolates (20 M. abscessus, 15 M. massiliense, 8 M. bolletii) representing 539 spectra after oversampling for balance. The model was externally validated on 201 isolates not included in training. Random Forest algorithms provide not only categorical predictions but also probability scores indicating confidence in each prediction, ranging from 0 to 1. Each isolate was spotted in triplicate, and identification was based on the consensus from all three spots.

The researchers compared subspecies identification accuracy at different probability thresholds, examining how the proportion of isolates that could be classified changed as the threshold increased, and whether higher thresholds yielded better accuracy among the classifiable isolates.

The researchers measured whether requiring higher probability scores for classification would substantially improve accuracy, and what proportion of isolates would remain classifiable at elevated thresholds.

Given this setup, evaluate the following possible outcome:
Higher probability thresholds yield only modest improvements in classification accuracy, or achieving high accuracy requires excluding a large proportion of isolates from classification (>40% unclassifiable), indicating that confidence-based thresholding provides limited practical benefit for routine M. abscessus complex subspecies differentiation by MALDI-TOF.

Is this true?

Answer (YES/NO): NO